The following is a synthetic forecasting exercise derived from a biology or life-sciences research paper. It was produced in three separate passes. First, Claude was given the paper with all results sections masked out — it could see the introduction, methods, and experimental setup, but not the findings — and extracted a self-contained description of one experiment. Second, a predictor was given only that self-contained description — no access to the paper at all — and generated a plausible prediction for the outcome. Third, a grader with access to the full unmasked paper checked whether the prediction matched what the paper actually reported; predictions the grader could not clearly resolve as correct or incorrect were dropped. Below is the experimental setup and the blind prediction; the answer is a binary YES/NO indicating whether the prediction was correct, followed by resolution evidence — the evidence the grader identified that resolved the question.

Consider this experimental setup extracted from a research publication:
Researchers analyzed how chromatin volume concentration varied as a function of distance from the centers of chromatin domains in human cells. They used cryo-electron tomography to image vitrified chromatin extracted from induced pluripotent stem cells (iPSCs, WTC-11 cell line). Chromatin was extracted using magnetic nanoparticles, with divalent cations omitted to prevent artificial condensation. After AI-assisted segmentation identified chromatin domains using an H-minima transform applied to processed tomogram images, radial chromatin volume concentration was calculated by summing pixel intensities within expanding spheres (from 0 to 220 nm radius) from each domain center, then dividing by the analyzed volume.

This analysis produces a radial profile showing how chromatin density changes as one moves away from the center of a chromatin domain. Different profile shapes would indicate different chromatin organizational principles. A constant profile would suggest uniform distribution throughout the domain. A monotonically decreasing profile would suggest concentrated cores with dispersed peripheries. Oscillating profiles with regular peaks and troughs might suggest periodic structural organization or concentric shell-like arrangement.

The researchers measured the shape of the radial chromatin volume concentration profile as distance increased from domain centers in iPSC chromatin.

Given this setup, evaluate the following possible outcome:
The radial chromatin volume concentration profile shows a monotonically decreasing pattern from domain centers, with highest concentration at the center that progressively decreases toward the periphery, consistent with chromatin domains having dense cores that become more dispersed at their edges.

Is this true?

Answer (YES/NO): NO